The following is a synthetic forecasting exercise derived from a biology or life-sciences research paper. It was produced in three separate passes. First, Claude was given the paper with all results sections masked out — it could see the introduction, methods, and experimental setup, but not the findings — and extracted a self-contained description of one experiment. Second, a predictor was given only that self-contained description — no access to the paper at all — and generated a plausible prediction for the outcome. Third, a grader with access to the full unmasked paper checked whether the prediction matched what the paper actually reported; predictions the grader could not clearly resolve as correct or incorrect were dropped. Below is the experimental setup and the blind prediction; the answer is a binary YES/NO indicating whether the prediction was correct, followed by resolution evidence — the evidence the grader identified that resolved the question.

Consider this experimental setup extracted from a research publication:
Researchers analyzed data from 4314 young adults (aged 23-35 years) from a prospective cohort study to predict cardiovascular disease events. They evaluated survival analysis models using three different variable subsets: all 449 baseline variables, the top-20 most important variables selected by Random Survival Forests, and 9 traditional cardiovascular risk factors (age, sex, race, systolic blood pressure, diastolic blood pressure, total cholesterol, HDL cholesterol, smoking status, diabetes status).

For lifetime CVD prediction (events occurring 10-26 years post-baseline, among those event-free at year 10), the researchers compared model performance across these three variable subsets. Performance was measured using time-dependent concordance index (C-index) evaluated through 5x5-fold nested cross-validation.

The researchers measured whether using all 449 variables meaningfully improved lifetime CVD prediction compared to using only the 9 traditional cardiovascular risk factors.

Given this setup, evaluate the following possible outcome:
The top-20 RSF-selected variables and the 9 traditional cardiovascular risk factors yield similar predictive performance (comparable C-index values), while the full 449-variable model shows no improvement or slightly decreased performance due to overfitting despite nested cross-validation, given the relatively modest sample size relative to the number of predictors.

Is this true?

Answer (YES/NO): NO